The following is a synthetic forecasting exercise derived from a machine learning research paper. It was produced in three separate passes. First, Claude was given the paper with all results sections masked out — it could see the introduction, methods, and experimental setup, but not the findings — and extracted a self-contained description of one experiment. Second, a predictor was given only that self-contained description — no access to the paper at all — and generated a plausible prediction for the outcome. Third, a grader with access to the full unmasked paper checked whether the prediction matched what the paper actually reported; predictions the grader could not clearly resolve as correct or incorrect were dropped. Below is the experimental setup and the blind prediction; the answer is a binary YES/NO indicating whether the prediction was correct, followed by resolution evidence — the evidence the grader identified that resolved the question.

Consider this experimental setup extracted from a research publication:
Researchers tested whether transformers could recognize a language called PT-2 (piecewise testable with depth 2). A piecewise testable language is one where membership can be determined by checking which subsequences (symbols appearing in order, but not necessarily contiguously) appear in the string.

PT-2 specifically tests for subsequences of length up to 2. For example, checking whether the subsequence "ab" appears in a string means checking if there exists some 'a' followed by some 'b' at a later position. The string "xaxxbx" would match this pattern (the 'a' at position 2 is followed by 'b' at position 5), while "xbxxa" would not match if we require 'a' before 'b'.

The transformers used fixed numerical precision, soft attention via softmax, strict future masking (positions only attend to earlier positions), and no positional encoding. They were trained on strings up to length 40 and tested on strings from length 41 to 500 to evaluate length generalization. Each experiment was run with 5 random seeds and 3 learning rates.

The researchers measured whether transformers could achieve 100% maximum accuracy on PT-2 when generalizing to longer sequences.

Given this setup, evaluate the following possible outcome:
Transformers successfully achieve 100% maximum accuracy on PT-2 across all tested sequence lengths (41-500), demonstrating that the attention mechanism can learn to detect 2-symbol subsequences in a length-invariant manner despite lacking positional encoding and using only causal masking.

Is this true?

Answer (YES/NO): YES